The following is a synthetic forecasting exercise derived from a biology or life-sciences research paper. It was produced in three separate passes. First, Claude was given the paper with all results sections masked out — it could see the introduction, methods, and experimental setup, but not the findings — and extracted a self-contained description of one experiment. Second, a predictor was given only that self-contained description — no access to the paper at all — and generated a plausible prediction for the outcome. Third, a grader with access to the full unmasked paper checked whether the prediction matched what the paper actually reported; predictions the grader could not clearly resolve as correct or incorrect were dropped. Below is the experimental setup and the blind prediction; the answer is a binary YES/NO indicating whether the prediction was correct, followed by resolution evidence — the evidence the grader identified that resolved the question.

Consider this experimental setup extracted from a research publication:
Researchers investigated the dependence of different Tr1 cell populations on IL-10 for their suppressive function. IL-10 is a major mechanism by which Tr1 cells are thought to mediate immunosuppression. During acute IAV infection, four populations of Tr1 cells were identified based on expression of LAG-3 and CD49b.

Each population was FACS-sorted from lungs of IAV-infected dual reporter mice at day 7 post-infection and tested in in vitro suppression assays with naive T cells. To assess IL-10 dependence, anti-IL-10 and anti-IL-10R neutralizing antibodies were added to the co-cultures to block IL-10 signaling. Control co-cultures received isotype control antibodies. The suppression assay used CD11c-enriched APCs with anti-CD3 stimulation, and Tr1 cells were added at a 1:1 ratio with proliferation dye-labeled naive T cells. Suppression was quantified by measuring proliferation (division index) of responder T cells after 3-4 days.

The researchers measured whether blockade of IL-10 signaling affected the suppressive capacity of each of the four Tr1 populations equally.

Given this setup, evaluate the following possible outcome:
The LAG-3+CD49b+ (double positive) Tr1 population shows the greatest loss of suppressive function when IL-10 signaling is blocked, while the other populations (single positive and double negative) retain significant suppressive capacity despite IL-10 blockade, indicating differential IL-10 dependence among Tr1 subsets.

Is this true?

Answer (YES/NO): NO